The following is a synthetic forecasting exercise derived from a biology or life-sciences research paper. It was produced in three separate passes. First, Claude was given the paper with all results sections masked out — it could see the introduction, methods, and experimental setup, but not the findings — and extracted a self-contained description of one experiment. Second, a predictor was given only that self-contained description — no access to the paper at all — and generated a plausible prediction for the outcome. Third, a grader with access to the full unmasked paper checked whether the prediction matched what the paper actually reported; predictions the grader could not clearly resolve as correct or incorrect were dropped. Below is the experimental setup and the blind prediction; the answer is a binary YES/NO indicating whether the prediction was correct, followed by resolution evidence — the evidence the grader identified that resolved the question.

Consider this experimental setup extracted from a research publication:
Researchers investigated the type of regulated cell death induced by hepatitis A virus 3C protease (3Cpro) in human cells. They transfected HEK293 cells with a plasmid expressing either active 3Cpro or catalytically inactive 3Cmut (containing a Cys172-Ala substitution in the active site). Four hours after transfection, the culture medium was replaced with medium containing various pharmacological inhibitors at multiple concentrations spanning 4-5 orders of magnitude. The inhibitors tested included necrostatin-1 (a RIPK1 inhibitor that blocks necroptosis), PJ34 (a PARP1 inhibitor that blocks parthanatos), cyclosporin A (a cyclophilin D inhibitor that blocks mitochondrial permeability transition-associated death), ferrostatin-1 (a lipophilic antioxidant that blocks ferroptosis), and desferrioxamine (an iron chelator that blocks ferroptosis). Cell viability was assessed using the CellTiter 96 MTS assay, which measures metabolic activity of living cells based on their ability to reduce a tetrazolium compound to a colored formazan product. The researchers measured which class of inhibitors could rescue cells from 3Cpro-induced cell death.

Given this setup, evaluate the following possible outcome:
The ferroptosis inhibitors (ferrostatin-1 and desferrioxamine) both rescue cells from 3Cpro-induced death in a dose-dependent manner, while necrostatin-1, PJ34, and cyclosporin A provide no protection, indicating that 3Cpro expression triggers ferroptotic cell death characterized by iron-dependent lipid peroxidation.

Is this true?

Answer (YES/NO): YES